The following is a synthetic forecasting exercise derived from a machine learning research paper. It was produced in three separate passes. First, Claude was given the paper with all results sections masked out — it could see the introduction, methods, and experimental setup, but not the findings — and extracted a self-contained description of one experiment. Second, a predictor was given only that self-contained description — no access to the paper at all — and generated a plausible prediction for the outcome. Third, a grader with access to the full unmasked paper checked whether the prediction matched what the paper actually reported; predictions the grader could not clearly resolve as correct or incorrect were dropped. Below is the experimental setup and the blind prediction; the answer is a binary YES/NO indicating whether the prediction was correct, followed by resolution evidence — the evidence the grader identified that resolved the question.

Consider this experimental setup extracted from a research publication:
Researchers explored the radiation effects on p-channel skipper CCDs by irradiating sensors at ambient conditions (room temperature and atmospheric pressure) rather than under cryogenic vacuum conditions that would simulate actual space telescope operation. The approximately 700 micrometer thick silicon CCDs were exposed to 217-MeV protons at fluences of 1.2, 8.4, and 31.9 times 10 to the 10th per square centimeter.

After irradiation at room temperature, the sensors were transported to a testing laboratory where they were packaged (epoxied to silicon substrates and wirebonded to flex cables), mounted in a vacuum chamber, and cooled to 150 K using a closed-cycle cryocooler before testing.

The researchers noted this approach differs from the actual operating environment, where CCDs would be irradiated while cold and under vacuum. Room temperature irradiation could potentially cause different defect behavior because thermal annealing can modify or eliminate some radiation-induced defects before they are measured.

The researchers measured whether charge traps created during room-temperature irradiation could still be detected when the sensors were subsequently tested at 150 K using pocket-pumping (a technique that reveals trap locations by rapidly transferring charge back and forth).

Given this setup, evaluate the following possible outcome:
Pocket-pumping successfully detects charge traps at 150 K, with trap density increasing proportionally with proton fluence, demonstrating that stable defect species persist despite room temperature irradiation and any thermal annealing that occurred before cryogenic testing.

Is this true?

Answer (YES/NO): NO